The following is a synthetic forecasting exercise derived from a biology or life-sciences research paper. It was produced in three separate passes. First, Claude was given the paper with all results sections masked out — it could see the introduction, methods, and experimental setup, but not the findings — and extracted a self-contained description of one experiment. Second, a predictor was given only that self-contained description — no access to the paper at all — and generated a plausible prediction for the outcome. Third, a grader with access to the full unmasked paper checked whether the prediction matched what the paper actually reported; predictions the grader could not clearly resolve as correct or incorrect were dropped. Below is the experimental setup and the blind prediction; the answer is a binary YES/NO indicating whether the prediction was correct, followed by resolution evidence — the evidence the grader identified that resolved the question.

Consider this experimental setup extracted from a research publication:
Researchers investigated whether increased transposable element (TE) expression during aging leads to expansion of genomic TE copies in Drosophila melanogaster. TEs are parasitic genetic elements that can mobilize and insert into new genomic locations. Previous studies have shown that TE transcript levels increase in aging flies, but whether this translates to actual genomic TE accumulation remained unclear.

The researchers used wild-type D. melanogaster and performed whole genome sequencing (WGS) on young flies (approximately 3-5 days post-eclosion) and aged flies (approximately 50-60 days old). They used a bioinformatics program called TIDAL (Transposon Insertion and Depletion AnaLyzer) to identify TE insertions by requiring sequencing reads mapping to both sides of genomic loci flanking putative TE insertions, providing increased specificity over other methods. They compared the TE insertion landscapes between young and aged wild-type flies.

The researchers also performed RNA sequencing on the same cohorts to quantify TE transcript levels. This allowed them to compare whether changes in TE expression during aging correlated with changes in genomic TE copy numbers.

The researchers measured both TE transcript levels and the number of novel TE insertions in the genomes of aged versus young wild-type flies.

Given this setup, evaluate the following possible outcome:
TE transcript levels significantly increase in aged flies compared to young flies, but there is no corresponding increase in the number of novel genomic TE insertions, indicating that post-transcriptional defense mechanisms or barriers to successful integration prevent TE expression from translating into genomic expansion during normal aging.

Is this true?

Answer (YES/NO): YES